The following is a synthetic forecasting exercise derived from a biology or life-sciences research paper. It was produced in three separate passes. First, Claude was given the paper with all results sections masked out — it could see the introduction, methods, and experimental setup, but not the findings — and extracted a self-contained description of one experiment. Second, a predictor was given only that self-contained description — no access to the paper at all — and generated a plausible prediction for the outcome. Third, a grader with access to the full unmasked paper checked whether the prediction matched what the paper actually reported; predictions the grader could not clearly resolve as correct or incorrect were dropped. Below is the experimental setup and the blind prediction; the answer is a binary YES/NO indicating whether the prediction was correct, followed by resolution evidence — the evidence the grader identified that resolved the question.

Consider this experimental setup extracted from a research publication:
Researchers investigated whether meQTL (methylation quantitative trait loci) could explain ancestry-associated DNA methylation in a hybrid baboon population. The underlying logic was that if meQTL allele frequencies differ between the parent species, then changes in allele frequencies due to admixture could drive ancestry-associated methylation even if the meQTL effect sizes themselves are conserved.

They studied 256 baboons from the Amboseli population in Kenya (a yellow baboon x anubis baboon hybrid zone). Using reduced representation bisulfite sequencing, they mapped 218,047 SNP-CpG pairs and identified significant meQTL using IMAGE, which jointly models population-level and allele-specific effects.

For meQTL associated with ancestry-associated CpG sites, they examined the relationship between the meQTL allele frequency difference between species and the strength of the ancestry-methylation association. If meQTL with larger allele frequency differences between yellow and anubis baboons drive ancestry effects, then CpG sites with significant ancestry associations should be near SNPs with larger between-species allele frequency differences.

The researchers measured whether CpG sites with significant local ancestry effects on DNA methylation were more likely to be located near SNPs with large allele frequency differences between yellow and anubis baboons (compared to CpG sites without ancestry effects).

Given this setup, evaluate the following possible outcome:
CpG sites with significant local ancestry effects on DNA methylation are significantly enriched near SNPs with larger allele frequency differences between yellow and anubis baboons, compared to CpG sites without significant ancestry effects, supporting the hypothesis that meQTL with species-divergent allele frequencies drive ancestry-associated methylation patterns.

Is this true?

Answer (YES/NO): YES